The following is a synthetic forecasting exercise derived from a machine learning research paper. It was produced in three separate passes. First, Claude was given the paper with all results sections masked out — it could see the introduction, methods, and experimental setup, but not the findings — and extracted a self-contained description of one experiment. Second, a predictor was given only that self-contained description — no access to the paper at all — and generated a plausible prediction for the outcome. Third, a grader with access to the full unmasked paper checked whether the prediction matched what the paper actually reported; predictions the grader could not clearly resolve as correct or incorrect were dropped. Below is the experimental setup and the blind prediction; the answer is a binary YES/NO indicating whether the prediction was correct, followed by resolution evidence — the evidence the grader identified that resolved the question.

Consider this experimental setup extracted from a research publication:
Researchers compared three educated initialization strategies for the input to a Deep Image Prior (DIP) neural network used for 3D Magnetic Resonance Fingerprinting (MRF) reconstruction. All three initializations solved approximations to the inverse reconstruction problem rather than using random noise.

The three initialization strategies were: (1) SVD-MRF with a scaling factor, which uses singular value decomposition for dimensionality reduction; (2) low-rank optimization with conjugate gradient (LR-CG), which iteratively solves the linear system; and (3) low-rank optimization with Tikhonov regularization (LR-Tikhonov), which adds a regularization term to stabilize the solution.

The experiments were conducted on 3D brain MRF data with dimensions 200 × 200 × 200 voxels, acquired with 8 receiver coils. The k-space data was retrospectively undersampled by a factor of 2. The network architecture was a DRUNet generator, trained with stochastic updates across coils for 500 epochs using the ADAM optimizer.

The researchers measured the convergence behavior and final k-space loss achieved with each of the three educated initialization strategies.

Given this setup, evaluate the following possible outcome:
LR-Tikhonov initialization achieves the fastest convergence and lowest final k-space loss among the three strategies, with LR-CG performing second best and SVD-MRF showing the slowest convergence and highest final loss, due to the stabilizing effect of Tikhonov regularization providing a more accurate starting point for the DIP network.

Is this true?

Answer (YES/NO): NO